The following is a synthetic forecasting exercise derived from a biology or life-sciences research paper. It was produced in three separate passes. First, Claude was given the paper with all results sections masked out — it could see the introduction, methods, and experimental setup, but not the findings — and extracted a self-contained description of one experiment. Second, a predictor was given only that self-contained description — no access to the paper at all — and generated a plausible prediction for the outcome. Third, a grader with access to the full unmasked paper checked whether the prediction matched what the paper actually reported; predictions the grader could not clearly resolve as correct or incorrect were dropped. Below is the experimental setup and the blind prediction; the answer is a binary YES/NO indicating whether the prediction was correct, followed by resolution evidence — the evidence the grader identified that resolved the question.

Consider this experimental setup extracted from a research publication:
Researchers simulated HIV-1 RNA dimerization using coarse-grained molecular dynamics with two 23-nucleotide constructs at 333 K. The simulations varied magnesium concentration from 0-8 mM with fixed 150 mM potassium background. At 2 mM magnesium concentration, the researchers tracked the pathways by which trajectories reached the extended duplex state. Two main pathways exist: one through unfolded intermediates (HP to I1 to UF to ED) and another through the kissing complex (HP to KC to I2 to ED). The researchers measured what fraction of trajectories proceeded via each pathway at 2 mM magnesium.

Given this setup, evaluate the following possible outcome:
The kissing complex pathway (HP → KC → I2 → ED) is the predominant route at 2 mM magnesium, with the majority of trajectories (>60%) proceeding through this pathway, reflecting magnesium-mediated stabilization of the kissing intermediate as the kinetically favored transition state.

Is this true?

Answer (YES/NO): NO